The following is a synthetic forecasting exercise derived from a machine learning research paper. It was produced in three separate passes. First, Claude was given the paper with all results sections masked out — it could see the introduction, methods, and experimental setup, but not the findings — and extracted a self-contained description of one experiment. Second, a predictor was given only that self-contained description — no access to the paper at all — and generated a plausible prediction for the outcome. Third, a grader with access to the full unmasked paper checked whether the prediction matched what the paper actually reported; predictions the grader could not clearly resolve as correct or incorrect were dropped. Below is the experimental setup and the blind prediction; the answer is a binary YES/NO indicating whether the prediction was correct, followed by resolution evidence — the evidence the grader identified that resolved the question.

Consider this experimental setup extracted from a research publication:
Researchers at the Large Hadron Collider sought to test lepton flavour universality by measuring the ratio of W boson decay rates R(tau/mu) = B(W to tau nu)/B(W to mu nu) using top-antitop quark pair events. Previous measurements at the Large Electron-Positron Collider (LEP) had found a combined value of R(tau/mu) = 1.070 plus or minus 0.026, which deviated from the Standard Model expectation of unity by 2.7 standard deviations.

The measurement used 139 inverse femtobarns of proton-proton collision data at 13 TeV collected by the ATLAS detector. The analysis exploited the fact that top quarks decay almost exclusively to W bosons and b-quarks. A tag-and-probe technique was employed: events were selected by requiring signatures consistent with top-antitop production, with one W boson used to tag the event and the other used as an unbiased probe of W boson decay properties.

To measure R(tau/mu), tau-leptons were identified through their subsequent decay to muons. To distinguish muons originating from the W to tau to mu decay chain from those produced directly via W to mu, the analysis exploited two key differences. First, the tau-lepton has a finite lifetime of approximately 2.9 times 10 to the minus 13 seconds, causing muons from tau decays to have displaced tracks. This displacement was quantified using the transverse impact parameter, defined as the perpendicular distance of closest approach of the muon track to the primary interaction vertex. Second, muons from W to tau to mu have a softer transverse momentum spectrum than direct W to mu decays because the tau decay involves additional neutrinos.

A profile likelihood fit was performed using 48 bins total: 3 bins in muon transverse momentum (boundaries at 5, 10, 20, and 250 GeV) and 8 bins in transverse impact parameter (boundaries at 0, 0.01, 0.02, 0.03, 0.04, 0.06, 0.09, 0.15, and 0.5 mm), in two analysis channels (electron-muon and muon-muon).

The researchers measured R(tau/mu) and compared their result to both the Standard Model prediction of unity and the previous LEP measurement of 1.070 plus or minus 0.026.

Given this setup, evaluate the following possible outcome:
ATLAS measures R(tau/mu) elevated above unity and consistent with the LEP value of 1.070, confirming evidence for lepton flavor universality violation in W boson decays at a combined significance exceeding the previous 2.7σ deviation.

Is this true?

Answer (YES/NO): NO